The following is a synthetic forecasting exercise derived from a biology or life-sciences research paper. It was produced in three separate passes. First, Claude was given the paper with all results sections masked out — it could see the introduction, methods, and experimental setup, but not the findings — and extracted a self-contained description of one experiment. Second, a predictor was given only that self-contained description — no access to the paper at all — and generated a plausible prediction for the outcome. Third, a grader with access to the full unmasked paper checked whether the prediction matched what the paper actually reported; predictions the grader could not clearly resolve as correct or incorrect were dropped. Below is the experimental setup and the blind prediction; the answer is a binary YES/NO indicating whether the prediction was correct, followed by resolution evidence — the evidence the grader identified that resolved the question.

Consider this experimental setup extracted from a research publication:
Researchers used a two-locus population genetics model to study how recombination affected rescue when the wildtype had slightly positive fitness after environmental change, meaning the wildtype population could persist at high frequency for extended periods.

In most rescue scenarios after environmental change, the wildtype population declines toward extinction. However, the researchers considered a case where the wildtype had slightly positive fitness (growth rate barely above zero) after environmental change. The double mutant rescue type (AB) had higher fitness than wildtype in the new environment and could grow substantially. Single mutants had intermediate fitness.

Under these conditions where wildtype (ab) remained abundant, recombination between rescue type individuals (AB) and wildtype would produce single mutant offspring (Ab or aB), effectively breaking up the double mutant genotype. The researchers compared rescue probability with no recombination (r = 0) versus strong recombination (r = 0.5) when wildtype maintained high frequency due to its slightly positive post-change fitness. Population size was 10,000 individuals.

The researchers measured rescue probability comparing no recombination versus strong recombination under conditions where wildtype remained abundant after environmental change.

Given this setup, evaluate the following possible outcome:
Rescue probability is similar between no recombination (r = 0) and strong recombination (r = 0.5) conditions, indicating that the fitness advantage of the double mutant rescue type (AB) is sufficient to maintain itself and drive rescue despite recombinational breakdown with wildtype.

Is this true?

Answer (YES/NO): NO